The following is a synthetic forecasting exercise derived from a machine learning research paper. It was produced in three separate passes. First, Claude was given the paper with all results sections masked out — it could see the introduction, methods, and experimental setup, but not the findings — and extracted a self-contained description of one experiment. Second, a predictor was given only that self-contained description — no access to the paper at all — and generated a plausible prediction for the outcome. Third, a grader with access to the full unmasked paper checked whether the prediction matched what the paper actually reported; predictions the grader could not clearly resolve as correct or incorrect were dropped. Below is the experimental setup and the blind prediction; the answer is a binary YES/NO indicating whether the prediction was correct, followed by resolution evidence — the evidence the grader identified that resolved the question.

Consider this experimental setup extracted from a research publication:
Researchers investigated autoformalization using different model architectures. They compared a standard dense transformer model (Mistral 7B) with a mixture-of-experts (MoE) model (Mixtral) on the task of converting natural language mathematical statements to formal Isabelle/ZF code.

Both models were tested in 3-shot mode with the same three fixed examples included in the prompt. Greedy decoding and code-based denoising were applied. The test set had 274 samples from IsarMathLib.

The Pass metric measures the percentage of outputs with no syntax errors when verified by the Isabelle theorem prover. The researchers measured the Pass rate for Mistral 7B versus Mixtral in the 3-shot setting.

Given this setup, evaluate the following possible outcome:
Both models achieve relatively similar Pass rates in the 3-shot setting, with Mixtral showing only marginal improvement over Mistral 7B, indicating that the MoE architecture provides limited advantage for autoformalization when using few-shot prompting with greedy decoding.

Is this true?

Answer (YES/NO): NO